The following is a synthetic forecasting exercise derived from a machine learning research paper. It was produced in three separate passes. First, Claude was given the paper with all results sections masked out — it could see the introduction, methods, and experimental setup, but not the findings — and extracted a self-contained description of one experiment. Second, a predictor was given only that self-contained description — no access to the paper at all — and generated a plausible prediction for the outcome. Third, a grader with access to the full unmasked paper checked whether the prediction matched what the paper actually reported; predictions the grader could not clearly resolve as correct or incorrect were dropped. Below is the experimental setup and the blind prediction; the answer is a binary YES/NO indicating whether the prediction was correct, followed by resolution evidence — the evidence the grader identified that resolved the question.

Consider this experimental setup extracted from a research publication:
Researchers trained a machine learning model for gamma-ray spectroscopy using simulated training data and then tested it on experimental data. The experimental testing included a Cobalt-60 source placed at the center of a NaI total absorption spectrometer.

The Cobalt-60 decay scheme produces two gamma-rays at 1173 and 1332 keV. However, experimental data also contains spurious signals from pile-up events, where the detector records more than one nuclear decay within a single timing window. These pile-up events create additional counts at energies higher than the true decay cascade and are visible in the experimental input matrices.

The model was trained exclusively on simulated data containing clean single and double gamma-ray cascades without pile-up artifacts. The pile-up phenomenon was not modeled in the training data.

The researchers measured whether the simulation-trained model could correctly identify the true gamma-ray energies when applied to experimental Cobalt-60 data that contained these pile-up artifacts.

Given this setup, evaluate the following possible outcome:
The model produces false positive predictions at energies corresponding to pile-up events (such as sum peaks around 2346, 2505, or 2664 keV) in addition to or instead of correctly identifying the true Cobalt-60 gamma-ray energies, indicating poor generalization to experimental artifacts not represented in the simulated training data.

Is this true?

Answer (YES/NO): NO